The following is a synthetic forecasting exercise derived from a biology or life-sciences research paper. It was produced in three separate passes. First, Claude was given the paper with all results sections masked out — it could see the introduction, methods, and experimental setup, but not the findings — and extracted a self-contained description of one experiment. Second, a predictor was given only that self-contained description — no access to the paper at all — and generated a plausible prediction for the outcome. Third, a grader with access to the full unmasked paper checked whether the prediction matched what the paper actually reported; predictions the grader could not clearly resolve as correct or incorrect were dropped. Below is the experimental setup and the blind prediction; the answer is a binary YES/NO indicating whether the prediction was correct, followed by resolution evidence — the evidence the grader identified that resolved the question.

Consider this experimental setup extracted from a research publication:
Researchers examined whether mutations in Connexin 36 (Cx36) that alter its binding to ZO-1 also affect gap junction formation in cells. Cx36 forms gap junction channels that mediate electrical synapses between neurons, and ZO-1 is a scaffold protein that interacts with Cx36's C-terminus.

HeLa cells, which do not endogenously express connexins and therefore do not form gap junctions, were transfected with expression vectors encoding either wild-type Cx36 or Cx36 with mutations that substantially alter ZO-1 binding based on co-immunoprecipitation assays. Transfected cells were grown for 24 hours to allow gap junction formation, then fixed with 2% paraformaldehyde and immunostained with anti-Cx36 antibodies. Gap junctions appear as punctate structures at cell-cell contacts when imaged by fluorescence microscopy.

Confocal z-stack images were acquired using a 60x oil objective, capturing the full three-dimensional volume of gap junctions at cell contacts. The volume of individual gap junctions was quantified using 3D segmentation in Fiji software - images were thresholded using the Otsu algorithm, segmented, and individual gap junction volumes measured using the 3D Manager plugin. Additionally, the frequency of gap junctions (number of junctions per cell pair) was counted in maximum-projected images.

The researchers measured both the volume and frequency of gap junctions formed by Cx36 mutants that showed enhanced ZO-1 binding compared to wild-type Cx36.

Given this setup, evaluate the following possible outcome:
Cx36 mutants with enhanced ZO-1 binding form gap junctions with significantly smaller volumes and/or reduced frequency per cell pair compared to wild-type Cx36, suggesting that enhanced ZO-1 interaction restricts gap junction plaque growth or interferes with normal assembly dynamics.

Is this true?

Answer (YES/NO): NO